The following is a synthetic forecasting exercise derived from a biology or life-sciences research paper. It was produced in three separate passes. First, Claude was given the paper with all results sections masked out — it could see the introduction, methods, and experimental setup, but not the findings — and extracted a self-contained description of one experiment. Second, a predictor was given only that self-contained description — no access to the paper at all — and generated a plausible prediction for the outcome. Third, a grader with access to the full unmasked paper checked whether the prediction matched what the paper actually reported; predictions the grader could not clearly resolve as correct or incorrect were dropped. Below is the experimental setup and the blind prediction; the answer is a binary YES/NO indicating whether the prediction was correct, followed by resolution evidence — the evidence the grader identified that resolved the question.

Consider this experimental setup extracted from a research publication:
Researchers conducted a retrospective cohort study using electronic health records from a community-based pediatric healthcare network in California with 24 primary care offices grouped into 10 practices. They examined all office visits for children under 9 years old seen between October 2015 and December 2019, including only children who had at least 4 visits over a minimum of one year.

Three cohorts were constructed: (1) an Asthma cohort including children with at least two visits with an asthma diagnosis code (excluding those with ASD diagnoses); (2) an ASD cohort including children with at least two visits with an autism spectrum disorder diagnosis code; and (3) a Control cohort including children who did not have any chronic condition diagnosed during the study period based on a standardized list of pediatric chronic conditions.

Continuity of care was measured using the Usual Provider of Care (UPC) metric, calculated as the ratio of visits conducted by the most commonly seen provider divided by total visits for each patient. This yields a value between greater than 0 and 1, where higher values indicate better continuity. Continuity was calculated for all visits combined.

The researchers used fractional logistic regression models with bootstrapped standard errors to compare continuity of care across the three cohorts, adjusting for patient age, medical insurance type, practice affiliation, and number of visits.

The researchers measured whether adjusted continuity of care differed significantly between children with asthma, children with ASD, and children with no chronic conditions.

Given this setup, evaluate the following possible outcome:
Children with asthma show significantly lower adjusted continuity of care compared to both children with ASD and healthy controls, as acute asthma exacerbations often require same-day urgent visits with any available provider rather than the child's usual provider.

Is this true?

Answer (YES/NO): NO